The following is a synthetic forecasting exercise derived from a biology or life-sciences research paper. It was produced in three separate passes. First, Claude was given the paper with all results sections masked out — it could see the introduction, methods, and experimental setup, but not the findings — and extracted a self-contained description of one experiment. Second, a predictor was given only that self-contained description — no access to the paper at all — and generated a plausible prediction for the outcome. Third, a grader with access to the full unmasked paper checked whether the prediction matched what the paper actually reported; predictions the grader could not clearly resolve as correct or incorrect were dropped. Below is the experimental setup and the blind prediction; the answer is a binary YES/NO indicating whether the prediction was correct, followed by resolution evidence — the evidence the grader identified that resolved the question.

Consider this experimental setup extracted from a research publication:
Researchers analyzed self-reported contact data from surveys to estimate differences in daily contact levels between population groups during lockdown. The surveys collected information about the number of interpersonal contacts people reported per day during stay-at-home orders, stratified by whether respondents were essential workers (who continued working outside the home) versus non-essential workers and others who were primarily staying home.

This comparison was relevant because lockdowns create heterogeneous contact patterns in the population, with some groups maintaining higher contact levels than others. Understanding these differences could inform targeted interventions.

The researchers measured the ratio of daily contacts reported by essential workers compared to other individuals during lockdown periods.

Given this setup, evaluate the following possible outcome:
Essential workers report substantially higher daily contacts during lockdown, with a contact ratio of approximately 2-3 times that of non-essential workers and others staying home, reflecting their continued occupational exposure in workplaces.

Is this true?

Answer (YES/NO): NO